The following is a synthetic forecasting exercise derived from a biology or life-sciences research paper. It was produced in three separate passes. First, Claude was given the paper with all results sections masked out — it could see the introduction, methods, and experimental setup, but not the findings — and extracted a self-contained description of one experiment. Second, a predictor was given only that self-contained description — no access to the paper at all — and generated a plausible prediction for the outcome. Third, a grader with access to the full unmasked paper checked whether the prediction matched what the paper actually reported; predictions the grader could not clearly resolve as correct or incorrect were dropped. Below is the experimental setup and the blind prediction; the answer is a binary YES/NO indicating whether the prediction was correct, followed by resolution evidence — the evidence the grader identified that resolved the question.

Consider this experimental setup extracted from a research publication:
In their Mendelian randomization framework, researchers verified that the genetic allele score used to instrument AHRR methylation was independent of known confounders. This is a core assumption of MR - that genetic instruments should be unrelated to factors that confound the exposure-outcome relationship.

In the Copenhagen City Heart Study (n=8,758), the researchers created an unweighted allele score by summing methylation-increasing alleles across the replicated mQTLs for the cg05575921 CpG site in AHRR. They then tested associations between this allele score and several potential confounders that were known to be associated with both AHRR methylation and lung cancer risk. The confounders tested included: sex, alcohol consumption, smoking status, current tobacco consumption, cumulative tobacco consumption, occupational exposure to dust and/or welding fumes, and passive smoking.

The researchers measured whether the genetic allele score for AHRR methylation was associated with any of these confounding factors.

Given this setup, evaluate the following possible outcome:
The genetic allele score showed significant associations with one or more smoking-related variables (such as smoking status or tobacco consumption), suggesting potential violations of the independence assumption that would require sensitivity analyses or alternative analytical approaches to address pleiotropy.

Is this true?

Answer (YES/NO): NO